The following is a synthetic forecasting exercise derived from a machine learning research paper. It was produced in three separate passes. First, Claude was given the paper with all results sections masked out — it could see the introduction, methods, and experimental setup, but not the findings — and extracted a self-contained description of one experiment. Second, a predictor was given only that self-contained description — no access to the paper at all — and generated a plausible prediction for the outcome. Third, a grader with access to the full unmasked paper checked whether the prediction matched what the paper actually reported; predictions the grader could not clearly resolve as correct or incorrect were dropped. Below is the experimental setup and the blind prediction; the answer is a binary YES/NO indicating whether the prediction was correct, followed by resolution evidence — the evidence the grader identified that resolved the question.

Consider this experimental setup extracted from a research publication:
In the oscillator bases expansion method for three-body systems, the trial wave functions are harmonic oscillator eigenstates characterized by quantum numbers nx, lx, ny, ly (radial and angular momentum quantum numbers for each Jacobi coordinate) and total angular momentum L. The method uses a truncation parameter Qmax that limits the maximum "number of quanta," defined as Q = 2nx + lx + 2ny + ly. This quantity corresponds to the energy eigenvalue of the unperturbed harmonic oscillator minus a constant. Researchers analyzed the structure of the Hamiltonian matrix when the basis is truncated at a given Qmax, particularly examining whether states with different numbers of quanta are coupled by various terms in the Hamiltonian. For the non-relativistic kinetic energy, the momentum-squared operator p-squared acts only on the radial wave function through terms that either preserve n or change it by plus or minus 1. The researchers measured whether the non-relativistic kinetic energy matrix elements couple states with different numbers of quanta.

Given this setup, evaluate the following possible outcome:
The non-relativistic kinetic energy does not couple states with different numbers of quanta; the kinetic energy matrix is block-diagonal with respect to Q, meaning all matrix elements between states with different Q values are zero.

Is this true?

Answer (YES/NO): NO